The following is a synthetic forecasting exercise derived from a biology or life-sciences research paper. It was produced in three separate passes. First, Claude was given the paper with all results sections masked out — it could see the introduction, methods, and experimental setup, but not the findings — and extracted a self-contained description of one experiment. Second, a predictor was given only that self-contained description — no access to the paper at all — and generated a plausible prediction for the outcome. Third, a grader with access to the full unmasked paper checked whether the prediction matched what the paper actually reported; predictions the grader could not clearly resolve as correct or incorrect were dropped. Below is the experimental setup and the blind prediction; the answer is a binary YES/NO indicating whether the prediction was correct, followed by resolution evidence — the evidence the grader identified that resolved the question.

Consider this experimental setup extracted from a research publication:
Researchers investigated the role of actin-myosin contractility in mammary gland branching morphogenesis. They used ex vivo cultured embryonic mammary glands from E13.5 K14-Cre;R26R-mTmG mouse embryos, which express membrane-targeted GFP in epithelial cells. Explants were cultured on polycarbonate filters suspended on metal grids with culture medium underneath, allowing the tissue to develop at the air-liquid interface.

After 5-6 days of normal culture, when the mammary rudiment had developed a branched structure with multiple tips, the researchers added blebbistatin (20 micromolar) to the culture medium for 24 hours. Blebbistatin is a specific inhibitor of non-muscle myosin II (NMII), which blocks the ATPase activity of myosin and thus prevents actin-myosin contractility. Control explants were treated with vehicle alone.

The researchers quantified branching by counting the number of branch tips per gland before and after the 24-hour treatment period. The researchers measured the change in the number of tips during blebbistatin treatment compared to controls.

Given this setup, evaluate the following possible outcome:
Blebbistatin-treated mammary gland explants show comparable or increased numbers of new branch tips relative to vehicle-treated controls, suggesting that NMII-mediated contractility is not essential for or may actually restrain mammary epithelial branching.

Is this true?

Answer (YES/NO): NO